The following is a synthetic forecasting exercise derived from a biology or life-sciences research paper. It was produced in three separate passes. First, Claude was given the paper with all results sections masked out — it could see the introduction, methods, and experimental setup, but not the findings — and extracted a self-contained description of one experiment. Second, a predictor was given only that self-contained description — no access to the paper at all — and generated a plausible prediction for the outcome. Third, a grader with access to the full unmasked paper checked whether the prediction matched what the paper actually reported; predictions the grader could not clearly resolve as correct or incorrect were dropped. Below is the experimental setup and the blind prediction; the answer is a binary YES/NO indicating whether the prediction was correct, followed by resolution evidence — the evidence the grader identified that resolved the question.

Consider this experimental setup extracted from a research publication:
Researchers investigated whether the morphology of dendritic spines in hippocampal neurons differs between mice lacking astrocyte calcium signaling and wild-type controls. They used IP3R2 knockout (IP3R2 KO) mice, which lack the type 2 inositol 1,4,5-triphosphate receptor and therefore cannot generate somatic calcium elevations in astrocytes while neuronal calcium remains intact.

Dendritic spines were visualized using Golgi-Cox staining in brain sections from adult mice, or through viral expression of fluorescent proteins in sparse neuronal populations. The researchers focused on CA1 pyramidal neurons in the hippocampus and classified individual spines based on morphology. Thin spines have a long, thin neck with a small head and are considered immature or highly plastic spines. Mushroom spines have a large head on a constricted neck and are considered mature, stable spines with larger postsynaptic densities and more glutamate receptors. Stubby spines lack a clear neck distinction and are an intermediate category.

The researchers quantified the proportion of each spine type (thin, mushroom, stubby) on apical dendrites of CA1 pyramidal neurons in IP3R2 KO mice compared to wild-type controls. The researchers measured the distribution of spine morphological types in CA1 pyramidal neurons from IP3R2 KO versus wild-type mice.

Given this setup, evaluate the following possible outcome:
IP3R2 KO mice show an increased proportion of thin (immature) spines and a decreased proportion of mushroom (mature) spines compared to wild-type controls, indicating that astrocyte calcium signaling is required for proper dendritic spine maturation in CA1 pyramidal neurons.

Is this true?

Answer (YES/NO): YES